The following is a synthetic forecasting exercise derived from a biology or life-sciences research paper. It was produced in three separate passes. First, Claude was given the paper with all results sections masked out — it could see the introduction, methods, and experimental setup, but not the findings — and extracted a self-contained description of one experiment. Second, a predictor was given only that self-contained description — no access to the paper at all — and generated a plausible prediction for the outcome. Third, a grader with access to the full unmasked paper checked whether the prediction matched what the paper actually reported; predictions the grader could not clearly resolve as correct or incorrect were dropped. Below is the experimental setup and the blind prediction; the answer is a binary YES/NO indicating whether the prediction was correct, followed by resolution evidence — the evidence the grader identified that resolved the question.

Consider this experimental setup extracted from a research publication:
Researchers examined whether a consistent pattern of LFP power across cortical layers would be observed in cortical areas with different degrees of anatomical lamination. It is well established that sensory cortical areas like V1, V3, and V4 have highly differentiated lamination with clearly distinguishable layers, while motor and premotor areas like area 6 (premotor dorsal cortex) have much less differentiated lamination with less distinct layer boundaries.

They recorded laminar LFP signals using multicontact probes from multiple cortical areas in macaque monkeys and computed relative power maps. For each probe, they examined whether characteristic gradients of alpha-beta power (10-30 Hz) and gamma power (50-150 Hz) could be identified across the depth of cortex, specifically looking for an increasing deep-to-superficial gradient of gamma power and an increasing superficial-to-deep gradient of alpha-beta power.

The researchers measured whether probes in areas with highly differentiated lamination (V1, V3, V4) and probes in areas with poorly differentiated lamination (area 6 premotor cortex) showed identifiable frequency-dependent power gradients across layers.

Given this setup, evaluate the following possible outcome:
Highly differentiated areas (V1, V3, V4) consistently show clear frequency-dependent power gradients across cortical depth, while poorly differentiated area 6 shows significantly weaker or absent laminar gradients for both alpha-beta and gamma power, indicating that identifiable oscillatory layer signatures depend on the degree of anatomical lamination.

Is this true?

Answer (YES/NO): NO